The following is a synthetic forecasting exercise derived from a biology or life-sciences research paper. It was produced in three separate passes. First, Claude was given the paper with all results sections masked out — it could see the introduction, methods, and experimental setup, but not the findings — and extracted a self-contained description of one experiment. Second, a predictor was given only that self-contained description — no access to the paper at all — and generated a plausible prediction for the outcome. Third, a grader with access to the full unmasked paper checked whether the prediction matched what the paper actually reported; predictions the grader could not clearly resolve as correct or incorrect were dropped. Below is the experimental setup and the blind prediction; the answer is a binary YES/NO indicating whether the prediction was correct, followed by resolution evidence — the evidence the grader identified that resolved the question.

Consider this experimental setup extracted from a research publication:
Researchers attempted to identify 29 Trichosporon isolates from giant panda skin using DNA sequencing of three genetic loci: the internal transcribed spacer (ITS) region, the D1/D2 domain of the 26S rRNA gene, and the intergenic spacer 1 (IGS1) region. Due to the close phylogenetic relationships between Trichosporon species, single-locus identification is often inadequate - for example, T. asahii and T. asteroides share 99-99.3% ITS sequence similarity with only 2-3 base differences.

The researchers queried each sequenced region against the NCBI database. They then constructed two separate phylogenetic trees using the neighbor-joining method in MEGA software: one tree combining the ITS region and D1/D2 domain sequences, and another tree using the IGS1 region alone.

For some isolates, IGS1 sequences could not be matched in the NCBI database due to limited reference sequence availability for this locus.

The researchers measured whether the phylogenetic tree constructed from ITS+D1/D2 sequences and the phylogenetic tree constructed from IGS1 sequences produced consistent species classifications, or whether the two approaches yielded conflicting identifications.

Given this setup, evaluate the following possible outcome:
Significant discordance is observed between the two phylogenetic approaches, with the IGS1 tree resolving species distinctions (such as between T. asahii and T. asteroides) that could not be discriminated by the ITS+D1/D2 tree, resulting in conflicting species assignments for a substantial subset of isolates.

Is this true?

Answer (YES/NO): NO